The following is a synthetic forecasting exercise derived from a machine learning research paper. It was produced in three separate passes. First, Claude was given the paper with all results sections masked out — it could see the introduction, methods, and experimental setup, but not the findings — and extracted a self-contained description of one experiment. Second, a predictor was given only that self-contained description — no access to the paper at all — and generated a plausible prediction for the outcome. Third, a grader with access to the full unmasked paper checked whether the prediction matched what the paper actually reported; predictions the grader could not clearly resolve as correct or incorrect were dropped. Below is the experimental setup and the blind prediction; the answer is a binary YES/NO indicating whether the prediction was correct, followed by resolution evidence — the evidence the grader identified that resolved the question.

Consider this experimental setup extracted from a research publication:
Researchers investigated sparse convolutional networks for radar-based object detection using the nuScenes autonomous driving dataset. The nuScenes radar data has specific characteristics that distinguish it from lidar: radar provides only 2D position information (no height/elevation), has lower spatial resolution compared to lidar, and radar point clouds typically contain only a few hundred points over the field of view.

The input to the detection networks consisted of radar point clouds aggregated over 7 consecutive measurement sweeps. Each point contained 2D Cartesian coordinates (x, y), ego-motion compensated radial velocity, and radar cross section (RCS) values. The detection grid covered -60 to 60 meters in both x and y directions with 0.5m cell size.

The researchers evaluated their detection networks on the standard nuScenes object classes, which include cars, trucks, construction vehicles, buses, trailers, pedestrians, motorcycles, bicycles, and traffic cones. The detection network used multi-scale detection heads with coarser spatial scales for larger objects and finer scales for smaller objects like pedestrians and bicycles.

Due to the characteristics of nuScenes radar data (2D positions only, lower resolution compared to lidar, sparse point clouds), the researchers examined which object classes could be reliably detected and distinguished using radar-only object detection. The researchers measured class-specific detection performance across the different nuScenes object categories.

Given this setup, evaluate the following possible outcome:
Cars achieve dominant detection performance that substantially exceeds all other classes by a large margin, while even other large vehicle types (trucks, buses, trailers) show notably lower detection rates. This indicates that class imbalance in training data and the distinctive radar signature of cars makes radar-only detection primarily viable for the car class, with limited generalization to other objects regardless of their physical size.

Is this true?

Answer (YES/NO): YES